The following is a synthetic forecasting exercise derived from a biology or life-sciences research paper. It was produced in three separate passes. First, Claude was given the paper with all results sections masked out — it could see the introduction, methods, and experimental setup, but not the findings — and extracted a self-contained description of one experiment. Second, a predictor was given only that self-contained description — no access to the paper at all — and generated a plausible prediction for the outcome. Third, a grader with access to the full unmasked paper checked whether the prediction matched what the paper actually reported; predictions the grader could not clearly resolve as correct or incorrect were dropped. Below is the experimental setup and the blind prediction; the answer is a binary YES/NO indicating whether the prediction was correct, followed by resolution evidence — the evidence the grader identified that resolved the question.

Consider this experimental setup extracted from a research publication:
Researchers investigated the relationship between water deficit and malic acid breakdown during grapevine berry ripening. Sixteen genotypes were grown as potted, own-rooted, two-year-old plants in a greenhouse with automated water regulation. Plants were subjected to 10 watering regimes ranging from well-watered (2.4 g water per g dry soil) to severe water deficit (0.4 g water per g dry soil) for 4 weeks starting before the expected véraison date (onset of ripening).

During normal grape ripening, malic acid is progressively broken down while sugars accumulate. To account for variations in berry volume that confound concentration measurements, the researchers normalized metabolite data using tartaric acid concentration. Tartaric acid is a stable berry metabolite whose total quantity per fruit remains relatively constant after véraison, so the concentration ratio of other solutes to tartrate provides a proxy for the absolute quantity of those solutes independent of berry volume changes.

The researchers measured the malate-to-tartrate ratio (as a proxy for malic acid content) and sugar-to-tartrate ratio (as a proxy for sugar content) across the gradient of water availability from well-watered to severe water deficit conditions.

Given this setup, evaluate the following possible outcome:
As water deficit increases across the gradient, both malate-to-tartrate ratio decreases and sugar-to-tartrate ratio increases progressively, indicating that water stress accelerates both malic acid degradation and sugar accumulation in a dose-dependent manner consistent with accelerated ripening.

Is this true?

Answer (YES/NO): NO